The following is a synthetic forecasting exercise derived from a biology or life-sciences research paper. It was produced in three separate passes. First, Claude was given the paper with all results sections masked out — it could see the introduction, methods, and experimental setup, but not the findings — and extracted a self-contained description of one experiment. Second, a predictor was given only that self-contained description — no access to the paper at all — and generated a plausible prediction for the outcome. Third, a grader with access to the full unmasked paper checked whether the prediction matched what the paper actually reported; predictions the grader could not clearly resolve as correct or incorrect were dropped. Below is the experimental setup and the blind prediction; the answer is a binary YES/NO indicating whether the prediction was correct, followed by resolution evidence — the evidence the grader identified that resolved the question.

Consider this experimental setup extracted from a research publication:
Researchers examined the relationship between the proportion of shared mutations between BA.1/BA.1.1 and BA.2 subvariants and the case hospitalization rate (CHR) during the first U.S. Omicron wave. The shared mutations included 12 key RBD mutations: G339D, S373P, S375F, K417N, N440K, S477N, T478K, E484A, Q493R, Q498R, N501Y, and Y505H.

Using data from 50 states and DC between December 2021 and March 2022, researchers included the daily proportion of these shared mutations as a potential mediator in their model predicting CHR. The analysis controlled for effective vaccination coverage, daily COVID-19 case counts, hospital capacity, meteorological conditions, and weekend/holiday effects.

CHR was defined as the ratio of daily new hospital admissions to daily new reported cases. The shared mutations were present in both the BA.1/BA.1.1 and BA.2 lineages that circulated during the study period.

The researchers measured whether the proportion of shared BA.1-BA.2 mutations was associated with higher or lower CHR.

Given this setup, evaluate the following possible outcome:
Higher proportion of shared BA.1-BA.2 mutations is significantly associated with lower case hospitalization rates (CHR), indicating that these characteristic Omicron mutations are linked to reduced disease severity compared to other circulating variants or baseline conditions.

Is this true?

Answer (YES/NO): YES